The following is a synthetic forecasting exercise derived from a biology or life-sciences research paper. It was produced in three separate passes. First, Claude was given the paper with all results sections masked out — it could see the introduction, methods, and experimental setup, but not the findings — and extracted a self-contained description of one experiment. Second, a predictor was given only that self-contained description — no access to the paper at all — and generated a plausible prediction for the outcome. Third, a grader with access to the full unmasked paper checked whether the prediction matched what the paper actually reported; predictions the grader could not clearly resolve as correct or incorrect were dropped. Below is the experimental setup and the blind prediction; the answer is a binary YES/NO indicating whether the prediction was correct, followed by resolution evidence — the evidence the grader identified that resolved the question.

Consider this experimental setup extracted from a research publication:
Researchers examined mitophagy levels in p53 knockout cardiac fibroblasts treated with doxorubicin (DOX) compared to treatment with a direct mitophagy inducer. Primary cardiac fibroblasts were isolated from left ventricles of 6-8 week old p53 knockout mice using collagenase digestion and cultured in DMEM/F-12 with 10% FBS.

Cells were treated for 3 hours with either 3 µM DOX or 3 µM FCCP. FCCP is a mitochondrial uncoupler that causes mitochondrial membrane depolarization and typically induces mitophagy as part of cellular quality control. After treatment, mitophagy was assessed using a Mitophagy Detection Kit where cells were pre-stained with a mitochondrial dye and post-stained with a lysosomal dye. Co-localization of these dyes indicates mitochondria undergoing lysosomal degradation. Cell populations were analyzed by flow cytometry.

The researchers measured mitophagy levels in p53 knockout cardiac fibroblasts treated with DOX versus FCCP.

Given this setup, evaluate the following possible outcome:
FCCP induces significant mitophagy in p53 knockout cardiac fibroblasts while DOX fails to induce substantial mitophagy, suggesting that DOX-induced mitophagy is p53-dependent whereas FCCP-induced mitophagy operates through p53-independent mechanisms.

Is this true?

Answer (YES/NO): NO